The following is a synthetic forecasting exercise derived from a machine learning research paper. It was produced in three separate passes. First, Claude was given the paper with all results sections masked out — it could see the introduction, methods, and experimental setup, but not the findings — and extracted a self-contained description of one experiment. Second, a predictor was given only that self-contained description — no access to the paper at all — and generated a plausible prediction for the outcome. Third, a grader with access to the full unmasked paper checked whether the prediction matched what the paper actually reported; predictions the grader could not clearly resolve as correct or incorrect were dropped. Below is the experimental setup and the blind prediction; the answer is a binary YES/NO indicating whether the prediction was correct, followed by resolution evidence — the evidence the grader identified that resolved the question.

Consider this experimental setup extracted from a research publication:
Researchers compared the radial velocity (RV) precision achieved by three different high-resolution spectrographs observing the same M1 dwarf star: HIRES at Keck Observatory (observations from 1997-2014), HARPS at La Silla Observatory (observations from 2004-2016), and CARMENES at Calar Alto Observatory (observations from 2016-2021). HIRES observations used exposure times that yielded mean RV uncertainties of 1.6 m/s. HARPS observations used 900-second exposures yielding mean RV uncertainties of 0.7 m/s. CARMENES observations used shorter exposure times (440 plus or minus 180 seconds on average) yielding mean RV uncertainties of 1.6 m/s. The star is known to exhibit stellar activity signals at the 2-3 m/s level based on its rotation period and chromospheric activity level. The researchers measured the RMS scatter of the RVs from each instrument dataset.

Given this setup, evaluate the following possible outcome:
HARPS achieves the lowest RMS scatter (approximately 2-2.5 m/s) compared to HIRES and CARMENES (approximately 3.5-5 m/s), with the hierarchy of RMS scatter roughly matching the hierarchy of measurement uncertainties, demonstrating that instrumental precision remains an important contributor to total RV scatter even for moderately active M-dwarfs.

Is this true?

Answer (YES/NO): NO